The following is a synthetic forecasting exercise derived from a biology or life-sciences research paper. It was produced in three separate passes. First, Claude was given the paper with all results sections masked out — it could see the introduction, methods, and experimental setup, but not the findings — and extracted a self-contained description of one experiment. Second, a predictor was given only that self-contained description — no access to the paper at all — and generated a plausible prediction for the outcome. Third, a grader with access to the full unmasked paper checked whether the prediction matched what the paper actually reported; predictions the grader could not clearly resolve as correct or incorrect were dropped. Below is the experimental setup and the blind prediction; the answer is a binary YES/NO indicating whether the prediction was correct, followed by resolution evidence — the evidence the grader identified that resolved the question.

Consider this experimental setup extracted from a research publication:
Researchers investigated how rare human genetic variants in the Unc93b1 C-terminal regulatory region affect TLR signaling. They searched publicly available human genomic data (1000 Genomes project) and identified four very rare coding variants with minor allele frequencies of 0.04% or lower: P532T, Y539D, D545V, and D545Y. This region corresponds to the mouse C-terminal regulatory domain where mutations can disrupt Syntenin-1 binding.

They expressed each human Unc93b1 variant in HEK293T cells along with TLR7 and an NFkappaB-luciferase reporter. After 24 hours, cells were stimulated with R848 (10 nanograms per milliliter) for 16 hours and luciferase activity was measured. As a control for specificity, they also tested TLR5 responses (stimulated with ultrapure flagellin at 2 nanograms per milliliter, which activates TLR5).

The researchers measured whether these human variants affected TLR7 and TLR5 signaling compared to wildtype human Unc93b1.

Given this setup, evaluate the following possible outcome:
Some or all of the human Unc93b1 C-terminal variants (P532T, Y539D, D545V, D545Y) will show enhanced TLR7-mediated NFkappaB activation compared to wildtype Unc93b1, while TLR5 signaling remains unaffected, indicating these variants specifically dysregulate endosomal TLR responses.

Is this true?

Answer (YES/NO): NO